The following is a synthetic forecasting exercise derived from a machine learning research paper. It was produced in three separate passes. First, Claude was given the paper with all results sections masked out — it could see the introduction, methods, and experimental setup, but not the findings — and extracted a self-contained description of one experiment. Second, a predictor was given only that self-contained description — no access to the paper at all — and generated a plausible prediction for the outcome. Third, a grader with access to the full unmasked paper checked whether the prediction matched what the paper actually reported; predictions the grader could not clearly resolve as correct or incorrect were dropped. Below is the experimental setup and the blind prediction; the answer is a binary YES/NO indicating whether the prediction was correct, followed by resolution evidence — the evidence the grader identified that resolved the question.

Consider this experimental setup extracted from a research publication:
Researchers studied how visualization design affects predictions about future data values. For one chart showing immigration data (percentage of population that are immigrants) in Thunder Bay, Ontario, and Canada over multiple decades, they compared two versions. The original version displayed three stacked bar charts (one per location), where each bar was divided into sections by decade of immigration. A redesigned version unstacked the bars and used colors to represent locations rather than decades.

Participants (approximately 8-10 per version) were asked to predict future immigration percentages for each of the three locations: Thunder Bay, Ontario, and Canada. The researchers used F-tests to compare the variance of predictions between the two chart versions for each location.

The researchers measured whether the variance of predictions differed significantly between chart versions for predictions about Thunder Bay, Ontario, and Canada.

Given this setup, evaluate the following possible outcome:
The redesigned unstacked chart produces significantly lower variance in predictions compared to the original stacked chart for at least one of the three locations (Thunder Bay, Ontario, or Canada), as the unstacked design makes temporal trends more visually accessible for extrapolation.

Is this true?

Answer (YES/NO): YES